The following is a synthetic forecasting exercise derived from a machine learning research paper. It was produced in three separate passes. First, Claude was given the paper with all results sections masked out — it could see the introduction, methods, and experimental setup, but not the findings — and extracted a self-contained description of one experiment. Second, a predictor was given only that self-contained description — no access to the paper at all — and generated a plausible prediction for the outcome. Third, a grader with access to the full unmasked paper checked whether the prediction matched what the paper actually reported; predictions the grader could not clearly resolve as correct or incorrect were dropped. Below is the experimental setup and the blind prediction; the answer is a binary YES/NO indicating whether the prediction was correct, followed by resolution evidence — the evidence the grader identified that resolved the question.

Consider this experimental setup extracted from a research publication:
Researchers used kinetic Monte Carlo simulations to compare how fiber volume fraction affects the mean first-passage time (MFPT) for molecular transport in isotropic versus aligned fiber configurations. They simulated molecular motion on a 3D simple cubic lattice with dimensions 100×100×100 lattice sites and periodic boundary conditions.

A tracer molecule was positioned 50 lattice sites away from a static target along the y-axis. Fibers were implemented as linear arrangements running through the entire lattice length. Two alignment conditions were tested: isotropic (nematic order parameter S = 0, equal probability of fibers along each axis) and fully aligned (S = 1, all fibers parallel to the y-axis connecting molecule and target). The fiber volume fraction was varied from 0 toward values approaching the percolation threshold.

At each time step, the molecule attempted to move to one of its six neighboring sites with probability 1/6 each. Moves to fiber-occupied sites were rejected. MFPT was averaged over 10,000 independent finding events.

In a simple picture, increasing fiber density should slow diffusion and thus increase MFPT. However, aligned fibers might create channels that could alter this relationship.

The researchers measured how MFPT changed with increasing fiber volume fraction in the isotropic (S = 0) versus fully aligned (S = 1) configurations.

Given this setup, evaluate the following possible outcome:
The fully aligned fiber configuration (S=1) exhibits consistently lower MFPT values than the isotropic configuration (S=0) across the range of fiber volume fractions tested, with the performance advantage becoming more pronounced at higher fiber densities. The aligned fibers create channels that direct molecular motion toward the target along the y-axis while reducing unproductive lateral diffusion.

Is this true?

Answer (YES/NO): YES